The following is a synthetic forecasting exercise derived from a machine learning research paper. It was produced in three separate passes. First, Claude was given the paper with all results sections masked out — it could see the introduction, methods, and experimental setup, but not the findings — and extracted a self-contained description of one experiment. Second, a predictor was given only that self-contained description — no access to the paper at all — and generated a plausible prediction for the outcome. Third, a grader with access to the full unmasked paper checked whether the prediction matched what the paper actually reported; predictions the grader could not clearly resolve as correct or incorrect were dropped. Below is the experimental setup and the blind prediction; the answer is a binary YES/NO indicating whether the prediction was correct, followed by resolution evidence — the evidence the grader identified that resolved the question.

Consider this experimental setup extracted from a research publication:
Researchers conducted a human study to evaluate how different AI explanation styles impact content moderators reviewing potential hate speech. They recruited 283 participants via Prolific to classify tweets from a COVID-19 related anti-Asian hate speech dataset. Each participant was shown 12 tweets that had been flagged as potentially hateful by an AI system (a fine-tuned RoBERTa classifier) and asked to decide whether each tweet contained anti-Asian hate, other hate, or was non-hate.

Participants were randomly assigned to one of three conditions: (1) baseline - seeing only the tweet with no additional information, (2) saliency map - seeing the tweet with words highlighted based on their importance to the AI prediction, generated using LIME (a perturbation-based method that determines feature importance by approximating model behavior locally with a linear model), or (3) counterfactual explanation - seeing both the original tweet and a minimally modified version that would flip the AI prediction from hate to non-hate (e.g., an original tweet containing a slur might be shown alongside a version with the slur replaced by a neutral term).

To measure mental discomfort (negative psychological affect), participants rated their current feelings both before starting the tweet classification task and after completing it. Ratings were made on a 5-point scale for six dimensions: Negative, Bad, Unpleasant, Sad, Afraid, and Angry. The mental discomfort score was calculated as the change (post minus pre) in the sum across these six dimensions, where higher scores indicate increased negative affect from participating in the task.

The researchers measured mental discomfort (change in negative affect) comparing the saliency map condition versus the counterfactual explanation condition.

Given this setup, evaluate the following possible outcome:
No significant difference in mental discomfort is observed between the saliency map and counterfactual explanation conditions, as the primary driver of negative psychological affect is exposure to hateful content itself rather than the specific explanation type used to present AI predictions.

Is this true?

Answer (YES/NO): NO